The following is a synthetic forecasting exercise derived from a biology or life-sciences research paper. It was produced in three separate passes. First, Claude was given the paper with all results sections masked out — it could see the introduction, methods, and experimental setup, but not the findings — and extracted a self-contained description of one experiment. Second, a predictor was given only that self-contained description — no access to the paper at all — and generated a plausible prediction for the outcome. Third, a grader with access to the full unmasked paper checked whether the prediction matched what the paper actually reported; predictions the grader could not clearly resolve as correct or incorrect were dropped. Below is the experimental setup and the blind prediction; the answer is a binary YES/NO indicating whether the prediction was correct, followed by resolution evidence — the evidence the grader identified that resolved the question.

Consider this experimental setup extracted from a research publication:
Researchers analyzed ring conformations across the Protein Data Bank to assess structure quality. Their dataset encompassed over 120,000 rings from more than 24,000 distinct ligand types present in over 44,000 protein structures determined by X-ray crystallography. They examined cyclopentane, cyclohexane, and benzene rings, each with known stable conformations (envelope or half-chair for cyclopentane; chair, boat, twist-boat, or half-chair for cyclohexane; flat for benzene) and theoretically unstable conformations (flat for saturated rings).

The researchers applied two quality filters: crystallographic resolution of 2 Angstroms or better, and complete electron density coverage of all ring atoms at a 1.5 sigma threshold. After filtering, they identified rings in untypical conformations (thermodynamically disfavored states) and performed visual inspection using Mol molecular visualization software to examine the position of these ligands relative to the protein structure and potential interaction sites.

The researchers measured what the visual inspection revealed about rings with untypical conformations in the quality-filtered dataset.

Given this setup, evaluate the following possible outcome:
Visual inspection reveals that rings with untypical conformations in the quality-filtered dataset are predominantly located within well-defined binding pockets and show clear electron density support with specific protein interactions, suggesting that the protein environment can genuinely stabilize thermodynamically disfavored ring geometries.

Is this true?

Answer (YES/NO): NO